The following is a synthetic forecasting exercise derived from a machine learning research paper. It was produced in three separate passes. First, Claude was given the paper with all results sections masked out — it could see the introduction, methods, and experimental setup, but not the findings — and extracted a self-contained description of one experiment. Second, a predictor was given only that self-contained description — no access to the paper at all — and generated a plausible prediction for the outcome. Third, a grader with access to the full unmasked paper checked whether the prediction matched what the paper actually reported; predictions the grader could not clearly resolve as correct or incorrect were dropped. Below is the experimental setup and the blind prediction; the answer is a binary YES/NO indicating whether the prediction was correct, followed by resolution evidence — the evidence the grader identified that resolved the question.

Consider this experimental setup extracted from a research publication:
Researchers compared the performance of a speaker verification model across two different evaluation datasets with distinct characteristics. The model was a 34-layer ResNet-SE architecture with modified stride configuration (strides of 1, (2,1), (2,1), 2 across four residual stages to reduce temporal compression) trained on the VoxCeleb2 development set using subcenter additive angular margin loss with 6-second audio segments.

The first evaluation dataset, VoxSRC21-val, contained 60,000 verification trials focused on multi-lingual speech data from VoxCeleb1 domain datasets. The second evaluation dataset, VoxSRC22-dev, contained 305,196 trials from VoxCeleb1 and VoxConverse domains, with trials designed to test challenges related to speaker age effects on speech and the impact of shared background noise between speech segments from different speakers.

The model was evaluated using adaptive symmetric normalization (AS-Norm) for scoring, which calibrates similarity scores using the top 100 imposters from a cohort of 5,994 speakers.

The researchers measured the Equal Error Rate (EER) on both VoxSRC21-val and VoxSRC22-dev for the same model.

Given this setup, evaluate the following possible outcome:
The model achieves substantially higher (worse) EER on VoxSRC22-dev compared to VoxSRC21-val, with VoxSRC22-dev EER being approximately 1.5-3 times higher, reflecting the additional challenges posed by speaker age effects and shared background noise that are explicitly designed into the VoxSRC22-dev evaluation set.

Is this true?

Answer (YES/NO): NO